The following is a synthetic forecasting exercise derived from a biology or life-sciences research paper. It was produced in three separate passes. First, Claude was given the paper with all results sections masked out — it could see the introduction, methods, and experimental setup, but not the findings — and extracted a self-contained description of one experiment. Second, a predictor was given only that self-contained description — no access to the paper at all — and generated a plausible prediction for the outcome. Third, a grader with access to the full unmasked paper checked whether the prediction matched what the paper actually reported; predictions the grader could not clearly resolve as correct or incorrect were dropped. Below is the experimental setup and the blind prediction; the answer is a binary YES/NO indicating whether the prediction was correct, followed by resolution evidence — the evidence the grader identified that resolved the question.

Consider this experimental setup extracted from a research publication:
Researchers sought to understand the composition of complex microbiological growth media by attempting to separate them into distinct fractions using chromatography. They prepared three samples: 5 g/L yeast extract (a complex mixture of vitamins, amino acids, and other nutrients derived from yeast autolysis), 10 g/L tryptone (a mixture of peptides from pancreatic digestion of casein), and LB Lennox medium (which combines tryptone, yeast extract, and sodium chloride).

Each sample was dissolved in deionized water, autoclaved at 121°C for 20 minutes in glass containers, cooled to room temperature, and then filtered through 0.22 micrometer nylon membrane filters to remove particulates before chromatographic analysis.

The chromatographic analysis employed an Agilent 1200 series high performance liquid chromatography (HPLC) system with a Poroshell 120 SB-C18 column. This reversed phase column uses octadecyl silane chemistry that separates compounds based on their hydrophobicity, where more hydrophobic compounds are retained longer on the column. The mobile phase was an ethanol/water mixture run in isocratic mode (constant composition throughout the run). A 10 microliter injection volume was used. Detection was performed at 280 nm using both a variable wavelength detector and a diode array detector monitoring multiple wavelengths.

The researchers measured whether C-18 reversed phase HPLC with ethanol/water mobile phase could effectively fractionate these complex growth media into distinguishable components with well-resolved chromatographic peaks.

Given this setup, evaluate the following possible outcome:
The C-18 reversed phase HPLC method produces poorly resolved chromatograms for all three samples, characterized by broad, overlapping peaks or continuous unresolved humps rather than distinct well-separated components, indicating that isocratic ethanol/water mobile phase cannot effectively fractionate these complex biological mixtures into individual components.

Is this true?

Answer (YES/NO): YES